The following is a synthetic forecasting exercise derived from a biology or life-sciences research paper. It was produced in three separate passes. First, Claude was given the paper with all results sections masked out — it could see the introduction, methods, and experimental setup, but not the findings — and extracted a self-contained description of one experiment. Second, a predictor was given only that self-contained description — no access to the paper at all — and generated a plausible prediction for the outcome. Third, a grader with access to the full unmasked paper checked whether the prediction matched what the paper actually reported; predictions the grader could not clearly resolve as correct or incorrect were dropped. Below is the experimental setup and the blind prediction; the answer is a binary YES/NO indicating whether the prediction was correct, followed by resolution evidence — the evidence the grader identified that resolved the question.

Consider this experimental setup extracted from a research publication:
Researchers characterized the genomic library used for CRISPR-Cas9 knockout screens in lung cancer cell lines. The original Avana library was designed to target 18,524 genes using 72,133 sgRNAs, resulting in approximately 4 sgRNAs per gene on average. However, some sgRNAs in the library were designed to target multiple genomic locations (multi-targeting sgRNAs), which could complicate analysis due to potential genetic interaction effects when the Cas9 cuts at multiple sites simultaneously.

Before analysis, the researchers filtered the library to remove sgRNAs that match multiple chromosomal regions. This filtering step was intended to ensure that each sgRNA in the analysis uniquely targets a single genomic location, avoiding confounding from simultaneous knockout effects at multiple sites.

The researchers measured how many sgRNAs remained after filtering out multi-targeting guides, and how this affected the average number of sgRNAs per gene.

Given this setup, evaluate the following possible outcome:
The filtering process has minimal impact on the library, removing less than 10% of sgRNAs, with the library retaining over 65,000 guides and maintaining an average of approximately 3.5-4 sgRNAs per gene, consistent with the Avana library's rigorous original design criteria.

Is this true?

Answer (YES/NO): YES